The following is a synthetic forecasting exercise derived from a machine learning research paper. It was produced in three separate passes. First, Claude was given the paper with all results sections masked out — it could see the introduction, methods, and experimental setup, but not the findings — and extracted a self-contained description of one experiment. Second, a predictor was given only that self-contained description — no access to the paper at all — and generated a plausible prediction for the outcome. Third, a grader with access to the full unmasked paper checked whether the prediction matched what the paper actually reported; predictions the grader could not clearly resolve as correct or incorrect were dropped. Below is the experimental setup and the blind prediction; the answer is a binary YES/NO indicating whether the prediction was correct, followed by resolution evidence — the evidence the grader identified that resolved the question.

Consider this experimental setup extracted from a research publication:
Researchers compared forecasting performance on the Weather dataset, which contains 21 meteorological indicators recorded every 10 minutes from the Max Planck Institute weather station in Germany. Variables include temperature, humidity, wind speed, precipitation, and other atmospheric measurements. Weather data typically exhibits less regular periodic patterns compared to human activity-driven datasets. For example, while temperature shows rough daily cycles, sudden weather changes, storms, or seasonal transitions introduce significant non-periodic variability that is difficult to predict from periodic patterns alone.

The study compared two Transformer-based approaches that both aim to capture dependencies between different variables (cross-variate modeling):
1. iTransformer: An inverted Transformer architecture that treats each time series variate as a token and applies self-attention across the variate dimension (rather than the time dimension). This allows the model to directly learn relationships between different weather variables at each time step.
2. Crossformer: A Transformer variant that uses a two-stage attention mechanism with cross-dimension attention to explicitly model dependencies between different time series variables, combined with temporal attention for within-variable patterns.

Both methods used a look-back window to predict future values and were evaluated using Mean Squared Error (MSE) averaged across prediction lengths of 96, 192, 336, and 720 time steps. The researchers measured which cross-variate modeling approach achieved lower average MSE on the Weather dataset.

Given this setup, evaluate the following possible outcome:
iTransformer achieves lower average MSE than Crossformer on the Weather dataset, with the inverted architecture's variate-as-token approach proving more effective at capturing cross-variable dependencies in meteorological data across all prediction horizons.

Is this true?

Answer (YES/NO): NO